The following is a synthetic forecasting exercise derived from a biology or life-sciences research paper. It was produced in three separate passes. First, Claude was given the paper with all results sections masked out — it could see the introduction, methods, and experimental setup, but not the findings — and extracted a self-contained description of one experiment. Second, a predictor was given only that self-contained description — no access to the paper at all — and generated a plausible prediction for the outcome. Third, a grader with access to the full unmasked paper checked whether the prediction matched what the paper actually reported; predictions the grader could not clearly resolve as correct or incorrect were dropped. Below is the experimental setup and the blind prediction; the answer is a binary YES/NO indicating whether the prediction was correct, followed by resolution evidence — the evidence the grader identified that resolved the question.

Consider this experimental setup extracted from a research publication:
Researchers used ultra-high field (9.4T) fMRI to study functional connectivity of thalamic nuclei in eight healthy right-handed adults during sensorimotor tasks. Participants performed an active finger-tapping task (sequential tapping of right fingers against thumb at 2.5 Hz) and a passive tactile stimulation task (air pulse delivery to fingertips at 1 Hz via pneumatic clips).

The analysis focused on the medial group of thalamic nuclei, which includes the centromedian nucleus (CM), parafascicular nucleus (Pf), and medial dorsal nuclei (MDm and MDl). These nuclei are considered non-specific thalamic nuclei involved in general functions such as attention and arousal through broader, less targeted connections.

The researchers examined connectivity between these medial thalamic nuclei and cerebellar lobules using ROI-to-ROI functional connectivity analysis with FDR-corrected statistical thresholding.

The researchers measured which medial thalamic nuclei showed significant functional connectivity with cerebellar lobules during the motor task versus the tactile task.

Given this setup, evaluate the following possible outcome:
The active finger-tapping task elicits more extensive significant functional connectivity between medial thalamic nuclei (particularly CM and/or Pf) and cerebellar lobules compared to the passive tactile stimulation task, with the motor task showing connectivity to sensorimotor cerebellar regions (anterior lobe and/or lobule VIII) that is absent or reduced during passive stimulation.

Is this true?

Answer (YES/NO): NO